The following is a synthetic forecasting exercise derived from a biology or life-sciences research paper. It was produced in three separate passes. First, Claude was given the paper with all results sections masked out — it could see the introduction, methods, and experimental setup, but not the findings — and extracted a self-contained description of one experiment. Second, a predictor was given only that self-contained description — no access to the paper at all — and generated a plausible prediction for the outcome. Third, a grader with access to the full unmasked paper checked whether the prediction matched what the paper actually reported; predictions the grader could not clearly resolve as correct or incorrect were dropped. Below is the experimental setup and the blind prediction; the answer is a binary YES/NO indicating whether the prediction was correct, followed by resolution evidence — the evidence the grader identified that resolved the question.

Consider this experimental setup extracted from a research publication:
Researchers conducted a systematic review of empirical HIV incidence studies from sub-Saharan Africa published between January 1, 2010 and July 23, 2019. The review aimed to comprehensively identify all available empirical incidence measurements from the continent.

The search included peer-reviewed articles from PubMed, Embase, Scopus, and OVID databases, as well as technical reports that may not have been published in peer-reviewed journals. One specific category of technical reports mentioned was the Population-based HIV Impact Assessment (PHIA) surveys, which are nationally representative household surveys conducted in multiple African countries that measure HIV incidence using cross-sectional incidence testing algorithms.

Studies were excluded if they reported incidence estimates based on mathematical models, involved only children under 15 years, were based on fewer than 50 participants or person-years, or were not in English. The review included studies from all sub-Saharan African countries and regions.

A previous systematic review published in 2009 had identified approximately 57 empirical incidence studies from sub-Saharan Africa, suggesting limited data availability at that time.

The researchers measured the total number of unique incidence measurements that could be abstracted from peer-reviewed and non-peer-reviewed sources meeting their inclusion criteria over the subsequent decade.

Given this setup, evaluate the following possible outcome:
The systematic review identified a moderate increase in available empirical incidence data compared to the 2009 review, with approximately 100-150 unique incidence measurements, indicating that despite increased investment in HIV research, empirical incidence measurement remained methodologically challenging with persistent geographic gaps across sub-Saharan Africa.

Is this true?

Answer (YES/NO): NO